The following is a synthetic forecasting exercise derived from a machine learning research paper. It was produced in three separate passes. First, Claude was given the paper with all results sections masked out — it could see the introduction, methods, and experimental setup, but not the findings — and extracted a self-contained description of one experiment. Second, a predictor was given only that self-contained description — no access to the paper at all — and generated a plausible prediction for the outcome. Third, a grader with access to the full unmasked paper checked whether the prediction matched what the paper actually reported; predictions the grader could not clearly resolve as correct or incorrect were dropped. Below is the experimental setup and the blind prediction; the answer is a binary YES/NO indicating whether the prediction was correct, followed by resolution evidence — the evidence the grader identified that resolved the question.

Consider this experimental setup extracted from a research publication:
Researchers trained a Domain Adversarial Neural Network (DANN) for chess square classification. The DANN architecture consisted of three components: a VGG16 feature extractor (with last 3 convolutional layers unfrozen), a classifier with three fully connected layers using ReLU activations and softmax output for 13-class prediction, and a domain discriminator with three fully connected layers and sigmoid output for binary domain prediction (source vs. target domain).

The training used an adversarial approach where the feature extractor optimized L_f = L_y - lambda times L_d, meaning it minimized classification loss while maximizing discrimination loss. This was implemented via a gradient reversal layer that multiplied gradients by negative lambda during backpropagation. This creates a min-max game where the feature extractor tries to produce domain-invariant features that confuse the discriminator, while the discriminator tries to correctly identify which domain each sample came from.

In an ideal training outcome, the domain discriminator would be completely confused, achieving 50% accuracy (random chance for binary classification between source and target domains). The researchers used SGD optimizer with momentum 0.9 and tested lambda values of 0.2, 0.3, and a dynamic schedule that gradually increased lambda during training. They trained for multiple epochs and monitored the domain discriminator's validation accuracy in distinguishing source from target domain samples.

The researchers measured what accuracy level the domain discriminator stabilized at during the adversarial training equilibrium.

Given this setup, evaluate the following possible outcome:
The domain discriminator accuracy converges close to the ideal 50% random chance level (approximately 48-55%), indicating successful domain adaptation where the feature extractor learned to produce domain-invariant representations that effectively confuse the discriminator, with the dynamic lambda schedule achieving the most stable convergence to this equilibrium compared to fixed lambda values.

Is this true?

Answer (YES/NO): NO